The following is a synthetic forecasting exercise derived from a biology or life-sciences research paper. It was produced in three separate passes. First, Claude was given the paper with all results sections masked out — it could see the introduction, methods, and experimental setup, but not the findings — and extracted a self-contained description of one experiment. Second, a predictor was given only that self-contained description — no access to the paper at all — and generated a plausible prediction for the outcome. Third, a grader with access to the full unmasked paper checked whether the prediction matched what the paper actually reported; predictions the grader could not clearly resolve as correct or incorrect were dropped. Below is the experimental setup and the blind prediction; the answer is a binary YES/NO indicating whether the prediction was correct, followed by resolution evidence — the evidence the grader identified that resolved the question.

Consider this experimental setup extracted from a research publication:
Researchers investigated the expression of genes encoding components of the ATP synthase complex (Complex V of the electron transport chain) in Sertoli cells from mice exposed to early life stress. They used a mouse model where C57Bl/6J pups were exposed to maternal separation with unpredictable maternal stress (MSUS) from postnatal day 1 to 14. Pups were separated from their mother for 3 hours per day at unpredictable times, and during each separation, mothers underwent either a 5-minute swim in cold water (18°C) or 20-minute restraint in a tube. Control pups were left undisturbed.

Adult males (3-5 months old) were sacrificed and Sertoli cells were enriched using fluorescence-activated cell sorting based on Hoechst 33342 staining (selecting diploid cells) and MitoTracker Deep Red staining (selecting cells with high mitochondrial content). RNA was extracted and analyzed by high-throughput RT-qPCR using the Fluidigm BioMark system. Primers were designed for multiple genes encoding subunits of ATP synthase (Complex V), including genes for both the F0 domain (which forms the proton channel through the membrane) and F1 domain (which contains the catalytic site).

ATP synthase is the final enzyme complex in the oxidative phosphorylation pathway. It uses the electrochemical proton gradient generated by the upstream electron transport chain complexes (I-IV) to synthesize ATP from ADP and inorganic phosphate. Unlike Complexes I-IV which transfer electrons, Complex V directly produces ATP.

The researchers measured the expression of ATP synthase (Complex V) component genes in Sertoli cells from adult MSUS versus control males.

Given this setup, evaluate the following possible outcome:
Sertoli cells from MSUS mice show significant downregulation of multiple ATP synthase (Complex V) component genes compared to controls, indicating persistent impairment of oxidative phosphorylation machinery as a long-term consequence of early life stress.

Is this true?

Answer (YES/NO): NO